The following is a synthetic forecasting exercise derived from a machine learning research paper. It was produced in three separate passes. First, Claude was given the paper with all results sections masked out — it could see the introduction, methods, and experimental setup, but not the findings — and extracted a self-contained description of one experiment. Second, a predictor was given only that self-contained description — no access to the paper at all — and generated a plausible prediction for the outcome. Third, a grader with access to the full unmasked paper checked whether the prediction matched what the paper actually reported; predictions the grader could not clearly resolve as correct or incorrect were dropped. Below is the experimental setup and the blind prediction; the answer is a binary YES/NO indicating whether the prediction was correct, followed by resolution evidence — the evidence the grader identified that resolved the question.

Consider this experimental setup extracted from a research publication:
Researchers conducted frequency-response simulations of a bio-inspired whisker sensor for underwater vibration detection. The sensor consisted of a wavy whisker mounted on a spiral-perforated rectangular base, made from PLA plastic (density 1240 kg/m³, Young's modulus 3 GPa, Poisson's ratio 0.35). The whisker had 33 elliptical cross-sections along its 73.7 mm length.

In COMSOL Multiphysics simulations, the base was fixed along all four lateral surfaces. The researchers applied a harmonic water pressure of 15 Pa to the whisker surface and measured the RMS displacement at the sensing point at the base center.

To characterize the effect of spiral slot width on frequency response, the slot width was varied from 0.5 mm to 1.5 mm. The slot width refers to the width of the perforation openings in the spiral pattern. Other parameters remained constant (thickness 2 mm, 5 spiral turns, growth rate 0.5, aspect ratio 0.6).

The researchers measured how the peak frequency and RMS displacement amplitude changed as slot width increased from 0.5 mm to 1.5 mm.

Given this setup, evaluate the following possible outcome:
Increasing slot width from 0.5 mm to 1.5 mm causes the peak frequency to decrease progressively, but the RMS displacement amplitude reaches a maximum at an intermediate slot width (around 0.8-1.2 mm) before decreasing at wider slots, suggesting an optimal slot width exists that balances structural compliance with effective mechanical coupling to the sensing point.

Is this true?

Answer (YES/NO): NO